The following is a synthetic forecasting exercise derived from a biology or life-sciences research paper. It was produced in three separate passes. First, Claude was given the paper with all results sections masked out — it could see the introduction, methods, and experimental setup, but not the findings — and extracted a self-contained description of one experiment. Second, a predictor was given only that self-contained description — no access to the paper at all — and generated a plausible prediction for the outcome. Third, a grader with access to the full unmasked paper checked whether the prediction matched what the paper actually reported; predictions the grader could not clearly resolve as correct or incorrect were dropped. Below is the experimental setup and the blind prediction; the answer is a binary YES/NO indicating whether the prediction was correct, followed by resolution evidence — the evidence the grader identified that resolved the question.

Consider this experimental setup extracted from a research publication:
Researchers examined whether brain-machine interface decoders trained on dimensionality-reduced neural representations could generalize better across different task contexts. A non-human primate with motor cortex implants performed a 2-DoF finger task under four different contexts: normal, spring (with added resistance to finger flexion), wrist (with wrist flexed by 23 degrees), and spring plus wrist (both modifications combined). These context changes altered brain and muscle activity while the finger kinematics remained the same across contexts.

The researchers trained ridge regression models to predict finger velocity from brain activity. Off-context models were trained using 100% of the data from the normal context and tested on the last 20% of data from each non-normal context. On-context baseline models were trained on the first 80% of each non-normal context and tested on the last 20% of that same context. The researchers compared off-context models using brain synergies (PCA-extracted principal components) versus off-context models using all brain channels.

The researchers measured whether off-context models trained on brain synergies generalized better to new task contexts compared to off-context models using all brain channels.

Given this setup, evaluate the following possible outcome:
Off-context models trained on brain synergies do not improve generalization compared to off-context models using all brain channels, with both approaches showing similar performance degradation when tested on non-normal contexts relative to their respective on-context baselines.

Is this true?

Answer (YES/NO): YES